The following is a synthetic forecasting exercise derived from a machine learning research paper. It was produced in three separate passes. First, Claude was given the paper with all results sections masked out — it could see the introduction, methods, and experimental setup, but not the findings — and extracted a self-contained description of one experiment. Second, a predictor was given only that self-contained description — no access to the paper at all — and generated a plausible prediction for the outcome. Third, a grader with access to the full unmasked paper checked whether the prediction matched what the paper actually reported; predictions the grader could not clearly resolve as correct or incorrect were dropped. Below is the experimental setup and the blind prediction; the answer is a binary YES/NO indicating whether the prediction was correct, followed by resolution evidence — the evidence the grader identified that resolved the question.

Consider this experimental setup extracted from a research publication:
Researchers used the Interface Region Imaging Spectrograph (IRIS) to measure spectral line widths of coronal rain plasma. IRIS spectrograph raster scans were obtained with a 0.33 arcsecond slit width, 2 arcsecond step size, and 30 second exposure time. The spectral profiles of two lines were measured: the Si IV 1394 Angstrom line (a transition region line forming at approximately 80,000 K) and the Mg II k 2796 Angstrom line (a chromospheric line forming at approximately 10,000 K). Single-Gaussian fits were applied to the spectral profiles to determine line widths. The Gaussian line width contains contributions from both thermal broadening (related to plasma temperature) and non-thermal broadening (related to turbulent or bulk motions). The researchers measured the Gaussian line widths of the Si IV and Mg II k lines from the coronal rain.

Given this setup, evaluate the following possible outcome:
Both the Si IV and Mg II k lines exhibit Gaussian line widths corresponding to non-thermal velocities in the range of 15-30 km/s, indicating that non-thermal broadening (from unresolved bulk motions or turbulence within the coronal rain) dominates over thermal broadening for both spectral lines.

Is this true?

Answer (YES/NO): NO